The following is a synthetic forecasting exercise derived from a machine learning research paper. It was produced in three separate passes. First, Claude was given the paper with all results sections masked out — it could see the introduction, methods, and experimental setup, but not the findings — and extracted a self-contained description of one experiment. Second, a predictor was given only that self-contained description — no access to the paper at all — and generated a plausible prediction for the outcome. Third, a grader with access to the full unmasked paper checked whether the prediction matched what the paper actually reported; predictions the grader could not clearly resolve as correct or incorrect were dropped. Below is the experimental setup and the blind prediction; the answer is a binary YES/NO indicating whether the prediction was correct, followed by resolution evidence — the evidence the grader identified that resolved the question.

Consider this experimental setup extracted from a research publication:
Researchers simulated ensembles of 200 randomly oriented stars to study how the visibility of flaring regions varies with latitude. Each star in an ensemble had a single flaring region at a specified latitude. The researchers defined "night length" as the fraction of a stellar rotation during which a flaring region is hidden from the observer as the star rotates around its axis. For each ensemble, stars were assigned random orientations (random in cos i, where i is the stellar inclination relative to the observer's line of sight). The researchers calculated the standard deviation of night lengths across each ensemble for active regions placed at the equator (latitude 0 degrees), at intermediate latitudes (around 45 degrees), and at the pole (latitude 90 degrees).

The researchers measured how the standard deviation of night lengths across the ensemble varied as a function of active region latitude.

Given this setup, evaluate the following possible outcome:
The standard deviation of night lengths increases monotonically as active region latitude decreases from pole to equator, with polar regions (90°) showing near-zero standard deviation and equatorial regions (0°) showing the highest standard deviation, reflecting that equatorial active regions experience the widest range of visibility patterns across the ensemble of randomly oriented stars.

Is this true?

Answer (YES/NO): NO